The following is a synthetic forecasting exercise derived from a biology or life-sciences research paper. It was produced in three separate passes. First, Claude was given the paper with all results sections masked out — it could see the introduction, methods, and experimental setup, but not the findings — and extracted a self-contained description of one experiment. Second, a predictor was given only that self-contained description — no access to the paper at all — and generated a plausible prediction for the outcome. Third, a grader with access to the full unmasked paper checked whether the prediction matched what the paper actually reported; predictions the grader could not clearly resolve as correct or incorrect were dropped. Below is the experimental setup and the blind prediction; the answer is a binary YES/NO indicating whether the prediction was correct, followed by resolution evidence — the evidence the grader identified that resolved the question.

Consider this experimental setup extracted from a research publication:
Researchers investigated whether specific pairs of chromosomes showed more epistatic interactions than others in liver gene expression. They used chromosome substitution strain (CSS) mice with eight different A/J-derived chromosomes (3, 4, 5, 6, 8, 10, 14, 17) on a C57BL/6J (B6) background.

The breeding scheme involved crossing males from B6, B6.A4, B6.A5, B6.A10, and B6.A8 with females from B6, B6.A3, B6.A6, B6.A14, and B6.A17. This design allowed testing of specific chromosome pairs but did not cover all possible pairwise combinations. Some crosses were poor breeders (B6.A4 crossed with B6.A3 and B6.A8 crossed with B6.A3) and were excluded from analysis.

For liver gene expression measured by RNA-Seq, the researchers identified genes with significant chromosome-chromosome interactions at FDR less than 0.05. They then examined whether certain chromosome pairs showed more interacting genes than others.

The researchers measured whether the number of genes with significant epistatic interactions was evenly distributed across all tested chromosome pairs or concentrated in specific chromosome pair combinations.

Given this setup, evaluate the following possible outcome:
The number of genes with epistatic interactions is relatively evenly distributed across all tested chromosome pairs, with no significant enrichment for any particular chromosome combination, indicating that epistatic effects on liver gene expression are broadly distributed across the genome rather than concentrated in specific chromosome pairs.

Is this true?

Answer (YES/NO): NO